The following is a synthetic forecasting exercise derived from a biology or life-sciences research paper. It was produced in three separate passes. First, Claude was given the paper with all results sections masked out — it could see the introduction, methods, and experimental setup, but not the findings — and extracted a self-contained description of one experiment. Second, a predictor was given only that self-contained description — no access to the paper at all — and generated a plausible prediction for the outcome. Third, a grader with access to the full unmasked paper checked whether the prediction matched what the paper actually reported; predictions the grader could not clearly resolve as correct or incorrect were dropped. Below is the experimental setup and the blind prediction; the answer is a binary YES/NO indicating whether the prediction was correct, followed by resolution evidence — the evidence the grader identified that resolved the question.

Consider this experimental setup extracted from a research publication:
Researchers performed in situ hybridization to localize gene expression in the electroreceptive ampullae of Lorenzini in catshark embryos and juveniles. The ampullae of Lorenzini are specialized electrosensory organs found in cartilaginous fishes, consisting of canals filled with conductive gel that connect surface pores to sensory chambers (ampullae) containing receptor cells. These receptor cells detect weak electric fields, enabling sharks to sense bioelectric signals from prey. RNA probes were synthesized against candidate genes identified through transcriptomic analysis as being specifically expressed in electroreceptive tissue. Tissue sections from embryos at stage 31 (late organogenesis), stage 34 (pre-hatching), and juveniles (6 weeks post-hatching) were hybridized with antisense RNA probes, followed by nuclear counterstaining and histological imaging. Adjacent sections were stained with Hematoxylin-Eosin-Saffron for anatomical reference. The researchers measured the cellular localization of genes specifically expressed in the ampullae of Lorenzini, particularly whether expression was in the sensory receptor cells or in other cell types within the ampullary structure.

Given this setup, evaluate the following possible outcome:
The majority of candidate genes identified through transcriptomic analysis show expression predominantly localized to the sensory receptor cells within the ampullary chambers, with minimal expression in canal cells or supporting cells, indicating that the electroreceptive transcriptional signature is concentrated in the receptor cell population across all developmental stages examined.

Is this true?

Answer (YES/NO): NO